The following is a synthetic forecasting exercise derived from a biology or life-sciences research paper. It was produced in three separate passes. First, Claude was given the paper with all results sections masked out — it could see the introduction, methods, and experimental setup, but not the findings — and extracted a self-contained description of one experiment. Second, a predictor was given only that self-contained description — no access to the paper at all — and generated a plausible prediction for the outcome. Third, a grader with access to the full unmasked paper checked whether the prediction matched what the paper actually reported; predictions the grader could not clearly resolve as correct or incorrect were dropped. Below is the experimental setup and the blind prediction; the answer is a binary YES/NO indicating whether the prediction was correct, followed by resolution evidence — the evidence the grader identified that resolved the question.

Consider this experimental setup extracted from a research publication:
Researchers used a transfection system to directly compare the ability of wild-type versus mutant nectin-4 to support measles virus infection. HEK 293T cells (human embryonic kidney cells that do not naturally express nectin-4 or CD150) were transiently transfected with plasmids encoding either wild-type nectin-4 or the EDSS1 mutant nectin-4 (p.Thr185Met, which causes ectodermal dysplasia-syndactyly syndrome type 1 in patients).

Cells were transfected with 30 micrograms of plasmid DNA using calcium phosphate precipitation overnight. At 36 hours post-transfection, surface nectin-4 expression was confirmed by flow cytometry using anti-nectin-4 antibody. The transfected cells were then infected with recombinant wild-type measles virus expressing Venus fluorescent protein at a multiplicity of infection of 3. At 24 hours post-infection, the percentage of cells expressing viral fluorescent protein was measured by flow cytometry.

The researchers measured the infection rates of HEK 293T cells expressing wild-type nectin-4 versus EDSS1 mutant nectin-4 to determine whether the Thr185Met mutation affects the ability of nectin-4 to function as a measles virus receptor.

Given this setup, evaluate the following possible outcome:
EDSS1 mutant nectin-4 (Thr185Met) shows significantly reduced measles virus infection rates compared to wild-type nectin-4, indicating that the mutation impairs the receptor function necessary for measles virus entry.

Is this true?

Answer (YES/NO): NO